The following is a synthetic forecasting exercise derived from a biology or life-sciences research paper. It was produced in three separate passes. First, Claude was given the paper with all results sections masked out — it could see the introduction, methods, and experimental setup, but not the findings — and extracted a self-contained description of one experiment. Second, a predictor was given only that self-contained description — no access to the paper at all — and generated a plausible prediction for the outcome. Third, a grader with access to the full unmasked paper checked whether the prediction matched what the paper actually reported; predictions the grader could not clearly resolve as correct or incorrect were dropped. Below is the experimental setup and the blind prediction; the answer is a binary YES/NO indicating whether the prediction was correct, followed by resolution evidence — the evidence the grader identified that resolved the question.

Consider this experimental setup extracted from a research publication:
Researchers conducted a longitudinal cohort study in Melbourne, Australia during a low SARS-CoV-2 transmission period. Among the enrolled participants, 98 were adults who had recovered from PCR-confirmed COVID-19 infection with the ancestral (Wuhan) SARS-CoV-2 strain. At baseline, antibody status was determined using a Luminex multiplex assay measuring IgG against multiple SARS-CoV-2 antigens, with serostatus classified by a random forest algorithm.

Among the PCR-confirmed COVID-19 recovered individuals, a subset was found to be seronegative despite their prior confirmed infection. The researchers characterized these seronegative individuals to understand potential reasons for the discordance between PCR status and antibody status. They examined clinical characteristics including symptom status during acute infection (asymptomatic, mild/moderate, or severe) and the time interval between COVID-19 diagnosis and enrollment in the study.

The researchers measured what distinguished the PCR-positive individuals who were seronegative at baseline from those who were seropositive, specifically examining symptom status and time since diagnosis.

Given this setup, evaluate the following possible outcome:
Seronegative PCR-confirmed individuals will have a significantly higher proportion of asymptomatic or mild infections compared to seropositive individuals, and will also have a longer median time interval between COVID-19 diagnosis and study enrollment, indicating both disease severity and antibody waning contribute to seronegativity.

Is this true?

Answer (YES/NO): NO